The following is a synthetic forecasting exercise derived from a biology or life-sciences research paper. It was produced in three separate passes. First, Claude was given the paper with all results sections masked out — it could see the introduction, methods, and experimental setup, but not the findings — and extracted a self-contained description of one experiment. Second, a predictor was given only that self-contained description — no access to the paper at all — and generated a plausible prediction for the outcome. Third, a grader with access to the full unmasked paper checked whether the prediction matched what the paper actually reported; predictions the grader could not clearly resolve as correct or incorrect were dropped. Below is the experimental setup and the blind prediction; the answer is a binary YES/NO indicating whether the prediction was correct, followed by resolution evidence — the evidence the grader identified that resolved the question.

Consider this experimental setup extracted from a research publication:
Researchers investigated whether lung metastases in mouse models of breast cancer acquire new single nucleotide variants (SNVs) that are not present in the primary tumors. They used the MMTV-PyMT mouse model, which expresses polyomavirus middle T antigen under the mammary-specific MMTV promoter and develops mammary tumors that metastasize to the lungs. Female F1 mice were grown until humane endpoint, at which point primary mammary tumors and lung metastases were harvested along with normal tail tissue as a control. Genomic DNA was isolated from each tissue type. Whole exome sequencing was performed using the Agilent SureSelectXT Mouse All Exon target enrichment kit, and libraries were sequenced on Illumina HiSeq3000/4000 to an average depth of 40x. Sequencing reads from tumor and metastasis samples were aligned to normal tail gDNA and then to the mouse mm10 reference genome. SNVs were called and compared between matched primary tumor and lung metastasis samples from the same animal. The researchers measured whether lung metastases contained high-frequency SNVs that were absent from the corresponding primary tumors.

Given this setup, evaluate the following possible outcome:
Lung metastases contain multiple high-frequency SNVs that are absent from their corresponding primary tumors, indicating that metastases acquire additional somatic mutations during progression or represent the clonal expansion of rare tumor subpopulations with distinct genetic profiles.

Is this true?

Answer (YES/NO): NO